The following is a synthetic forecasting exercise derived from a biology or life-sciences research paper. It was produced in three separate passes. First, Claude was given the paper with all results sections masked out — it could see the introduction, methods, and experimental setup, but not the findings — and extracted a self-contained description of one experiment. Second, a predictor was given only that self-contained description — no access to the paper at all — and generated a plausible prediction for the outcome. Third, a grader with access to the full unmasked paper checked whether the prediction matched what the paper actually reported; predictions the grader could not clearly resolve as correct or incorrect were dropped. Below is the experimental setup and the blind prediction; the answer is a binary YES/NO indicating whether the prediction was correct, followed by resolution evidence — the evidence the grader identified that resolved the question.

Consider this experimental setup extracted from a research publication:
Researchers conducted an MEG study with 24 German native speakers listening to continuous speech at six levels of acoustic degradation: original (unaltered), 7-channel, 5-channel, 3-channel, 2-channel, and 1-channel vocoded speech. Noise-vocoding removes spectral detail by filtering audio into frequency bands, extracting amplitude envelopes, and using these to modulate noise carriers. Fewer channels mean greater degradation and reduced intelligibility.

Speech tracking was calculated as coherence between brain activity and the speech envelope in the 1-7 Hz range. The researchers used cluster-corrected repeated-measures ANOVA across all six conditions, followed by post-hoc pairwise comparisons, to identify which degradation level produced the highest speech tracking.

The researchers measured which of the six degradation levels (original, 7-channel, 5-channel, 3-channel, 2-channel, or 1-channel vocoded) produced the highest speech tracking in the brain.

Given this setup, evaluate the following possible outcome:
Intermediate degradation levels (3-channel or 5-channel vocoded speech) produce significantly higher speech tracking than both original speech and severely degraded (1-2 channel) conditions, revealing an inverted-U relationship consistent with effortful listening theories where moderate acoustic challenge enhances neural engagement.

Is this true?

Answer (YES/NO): YES